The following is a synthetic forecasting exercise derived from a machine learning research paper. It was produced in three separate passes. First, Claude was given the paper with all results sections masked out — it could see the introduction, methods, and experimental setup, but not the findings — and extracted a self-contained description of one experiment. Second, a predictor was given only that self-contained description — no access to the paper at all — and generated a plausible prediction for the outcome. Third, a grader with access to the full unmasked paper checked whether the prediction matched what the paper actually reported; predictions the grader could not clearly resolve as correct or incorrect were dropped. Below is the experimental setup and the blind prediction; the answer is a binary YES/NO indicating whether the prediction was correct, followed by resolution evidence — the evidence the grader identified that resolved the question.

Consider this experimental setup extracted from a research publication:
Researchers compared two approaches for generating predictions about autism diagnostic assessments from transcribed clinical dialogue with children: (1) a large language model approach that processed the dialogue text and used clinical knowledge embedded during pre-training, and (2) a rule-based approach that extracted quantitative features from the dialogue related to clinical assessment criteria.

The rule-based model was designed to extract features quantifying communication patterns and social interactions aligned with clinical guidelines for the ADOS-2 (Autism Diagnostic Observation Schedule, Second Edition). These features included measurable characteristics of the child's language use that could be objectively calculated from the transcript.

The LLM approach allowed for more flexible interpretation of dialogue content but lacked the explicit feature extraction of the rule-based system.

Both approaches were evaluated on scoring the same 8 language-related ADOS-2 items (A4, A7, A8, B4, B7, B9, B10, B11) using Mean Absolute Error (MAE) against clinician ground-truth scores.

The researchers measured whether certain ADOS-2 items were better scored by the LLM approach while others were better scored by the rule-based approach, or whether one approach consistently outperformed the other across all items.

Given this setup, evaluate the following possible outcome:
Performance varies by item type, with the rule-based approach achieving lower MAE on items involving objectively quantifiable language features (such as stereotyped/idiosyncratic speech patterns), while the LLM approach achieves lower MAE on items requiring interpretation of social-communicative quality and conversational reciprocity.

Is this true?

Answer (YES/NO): NO